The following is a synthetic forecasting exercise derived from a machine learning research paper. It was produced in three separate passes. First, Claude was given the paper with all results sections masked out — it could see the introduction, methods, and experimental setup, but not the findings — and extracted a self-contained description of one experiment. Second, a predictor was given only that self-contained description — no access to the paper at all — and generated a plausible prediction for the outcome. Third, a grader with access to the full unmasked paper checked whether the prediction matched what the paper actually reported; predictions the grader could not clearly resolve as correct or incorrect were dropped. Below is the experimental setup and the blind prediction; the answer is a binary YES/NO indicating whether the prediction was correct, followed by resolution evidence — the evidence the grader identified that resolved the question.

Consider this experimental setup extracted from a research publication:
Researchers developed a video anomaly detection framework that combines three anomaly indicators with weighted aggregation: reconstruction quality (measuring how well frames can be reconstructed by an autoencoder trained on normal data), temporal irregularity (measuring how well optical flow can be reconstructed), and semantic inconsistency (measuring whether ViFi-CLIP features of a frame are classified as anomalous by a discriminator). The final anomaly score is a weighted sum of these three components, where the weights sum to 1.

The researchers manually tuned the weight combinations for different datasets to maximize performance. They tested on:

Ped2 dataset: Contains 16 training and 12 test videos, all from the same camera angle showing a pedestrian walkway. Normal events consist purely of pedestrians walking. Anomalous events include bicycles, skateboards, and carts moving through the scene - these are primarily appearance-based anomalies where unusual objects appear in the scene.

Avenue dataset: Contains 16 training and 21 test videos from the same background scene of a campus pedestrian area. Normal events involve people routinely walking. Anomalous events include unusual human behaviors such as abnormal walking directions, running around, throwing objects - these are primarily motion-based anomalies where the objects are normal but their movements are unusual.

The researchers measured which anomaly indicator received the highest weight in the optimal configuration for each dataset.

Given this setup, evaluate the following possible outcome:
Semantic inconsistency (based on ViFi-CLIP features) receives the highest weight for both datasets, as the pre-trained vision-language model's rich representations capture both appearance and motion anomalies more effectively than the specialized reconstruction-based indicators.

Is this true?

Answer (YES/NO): NO